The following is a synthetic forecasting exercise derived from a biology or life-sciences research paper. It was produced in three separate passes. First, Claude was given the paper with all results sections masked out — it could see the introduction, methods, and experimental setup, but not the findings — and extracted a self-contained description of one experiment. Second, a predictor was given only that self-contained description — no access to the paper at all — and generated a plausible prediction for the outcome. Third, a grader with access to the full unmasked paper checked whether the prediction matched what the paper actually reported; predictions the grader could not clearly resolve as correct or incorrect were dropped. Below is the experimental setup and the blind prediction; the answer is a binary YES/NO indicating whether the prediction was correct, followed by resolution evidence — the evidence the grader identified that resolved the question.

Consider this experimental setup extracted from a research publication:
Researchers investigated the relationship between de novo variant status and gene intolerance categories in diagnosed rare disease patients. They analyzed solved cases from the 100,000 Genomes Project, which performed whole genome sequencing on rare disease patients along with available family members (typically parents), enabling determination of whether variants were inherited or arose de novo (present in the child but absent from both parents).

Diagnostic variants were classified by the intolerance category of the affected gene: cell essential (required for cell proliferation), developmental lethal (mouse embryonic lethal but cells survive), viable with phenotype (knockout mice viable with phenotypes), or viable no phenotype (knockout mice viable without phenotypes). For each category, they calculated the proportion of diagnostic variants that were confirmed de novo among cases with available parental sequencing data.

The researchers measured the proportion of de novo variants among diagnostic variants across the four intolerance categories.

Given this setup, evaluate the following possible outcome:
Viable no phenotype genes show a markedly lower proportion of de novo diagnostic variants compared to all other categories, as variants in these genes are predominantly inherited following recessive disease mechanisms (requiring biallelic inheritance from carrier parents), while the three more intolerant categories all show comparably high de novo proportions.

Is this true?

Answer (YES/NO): NO